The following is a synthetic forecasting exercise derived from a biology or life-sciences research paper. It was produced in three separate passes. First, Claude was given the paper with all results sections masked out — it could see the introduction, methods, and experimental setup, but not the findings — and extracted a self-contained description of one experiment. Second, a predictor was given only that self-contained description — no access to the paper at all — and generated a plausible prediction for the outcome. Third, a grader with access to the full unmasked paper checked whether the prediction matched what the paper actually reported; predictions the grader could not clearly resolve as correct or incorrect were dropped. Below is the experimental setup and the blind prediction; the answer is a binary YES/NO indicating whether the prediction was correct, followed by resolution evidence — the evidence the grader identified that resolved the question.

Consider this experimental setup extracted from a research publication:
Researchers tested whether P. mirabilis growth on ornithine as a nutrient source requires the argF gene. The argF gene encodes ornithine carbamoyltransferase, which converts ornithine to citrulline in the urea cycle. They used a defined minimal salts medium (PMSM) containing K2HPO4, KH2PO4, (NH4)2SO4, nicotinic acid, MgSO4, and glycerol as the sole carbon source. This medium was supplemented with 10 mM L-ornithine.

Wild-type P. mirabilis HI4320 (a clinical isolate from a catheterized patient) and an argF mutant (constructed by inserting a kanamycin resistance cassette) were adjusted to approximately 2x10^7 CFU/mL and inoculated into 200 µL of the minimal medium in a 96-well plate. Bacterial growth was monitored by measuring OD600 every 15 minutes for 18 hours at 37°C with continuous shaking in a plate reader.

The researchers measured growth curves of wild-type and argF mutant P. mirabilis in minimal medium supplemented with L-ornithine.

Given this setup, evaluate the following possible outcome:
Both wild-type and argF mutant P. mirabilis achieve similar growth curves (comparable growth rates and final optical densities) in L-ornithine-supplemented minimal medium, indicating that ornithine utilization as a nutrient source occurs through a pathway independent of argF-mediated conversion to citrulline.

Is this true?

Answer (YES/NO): NO